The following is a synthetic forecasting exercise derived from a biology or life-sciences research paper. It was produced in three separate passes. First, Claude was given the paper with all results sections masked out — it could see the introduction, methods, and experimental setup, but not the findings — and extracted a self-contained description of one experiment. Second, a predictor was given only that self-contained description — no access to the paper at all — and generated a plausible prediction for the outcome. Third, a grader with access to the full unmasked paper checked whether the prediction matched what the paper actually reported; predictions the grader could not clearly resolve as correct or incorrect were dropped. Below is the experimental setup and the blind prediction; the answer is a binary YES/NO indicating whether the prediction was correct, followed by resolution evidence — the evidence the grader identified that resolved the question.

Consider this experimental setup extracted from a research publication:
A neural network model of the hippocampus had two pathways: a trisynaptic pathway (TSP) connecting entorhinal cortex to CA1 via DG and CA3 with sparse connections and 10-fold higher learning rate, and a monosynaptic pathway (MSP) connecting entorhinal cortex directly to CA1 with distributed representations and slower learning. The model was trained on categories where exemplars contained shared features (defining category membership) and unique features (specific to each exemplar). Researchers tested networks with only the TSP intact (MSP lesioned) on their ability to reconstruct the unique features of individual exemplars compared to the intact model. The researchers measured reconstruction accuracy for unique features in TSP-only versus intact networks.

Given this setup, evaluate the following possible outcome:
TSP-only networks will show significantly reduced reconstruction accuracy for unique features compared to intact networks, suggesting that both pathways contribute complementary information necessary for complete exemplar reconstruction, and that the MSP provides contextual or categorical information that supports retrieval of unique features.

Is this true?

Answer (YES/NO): NO